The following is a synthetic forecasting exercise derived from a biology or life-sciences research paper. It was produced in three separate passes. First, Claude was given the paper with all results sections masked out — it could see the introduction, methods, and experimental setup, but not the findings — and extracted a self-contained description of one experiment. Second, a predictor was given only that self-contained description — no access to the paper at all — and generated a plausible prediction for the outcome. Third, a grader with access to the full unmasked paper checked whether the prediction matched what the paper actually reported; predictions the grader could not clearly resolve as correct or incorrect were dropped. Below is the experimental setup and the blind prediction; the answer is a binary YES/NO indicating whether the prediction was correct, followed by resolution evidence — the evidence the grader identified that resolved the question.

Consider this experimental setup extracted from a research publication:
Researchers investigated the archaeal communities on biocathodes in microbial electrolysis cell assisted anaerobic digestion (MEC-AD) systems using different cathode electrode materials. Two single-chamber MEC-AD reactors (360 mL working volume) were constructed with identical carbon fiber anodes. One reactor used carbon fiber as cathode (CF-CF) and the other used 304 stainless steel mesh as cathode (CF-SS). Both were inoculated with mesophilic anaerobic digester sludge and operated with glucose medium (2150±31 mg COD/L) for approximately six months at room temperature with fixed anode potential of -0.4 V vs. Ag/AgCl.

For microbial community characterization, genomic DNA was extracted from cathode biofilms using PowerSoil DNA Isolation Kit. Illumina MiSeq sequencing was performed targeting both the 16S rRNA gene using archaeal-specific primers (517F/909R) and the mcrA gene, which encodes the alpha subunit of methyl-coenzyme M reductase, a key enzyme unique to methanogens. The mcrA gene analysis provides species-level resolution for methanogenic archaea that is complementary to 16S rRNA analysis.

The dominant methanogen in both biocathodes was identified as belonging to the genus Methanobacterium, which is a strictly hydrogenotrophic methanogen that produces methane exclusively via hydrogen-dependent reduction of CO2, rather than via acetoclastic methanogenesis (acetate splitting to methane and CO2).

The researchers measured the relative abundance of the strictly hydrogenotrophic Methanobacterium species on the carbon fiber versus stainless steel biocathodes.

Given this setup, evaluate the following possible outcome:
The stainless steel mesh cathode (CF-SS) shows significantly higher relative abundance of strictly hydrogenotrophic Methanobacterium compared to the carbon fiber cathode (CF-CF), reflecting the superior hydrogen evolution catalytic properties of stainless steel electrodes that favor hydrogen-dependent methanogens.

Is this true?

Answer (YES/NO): YES